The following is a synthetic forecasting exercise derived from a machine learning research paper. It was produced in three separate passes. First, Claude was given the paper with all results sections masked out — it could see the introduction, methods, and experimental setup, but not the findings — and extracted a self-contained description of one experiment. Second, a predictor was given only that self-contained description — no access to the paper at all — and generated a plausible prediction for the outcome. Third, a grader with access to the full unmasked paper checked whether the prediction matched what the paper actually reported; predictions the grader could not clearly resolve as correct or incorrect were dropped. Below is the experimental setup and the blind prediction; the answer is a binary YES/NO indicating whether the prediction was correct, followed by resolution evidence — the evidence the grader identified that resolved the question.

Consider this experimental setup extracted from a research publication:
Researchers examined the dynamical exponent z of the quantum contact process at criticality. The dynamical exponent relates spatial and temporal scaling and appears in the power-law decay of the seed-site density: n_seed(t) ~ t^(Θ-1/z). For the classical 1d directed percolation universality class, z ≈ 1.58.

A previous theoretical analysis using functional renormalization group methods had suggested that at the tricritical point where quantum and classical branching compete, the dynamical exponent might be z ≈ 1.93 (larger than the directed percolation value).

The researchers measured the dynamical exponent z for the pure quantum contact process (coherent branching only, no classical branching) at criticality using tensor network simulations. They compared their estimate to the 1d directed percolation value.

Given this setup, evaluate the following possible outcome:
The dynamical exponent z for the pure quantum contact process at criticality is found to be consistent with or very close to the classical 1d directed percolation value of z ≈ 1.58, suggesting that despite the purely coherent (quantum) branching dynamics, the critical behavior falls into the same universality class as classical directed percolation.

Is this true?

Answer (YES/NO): NO